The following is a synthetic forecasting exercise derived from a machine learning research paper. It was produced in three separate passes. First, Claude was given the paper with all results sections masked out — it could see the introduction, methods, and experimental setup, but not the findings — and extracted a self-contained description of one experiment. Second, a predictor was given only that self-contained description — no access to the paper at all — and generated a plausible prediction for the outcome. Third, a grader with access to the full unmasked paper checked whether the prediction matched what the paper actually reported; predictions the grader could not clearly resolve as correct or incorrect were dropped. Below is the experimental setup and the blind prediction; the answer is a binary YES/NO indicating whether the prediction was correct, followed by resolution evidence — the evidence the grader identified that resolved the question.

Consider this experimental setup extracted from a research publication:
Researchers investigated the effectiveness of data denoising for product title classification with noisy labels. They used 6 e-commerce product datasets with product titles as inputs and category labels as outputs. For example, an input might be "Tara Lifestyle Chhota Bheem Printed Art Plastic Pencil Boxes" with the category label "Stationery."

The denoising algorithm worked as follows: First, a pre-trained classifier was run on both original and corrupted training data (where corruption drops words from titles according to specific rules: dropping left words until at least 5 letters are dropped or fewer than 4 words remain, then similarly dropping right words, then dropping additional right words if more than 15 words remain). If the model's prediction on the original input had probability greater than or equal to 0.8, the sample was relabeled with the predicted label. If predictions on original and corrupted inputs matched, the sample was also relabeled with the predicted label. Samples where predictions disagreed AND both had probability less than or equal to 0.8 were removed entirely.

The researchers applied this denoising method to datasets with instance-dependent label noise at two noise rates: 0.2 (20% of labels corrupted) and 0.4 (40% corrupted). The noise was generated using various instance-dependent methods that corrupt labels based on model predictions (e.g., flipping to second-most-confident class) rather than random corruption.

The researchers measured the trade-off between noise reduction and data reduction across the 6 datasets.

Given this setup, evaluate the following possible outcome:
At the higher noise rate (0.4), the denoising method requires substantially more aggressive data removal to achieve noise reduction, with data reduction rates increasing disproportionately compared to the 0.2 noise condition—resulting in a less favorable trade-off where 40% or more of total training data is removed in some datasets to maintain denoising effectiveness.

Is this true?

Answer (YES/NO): NO